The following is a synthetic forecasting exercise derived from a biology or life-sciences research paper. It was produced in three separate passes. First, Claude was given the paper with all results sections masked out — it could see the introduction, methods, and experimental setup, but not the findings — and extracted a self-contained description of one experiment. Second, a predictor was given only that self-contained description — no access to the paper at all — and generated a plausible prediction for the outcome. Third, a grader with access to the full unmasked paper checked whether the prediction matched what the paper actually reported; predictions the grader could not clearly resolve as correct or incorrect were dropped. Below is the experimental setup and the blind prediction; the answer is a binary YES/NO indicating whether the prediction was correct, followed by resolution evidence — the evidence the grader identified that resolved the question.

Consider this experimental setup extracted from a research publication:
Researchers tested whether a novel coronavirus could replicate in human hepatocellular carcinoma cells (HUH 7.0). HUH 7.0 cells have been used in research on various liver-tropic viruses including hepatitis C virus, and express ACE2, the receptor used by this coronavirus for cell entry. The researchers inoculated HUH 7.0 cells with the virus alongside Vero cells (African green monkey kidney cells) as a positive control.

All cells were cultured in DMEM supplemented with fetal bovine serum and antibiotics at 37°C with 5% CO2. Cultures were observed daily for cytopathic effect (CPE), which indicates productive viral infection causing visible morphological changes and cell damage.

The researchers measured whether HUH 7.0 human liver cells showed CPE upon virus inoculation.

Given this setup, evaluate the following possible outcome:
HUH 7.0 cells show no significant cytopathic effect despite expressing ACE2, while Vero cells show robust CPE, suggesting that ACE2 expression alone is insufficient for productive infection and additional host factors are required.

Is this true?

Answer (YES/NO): YES